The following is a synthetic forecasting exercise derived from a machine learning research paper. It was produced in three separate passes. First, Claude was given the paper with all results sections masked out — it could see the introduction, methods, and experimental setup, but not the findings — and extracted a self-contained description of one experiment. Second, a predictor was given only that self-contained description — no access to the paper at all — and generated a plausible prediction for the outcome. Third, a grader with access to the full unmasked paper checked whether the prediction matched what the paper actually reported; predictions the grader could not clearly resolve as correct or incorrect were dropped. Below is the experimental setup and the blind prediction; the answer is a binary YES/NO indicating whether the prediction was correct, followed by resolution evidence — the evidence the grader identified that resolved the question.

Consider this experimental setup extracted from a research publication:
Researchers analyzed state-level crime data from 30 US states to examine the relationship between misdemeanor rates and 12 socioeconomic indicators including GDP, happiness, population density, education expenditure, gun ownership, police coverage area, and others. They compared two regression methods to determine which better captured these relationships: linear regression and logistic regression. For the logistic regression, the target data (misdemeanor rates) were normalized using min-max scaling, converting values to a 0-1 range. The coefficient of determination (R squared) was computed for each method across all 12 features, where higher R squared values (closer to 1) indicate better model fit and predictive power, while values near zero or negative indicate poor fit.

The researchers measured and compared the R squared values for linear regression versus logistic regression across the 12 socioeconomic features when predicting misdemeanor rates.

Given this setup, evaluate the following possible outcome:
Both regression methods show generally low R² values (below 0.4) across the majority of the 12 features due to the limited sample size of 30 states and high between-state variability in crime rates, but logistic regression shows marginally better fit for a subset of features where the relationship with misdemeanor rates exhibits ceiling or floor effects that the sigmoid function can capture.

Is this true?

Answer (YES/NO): NO